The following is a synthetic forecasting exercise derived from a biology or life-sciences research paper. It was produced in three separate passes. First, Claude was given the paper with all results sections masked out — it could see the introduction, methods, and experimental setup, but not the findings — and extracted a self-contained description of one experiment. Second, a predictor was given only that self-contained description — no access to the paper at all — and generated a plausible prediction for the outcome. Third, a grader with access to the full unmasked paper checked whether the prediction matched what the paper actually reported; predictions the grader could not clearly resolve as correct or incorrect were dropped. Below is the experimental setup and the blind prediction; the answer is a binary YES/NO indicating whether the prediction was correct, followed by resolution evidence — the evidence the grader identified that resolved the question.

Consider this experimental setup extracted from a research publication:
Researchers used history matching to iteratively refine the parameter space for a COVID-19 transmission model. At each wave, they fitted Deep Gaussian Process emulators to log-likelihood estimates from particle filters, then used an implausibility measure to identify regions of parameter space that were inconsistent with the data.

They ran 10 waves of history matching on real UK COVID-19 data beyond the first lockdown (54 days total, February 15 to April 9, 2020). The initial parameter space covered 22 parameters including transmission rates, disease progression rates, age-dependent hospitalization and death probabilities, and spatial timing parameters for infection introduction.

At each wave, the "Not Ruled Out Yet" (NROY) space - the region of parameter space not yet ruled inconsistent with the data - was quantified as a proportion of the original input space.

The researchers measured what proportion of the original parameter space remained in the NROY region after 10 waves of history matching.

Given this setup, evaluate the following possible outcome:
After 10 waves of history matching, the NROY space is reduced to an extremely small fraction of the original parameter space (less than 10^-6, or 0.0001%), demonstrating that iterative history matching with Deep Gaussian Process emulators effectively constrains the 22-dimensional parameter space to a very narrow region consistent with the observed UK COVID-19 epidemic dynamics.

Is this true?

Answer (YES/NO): YES